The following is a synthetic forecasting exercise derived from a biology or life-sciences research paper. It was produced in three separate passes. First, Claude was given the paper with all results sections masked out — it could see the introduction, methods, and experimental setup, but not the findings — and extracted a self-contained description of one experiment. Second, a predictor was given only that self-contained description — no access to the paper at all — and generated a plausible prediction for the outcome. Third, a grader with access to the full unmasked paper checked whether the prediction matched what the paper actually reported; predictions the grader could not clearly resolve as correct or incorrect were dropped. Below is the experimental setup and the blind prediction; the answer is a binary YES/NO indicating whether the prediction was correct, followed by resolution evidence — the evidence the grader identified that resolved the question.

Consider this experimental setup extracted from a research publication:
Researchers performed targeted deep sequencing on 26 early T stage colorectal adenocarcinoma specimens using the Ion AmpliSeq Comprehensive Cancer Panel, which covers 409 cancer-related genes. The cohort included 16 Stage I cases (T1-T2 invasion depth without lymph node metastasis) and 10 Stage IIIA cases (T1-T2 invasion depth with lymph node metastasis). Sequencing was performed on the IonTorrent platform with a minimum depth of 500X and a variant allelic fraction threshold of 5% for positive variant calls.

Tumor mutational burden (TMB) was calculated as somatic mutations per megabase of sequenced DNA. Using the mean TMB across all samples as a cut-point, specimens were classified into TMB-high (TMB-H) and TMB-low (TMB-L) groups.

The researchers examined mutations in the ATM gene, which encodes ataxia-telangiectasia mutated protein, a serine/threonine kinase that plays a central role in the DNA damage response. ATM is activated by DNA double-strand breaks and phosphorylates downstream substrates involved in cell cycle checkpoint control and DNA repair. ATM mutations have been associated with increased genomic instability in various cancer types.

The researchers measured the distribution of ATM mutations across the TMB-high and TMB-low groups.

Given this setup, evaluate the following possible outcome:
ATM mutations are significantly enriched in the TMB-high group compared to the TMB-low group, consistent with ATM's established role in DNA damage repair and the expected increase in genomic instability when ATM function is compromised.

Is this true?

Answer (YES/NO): YES